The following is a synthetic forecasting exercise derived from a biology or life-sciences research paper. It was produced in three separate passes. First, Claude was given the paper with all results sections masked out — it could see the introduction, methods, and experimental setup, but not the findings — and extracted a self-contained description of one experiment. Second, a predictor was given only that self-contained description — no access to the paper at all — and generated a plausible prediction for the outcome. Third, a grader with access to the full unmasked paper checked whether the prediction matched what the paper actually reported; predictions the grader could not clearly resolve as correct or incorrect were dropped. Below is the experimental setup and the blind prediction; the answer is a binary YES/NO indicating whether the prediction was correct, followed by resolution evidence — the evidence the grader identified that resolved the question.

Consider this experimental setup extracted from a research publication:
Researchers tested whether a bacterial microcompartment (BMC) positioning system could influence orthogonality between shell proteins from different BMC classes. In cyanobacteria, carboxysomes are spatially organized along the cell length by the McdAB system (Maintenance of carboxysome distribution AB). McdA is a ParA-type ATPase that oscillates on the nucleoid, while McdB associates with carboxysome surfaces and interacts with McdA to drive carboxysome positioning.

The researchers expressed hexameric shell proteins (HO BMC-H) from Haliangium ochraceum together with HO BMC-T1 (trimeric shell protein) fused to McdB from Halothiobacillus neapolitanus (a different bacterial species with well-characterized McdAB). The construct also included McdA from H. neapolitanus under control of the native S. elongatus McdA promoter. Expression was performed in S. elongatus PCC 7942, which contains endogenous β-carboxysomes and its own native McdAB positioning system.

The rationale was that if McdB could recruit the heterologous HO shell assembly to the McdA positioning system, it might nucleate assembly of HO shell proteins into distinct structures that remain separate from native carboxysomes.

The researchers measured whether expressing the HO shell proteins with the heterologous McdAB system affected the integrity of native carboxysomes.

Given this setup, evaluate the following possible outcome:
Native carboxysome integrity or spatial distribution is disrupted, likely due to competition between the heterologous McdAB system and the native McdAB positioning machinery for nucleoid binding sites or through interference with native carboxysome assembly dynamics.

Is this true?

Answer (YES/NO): NO